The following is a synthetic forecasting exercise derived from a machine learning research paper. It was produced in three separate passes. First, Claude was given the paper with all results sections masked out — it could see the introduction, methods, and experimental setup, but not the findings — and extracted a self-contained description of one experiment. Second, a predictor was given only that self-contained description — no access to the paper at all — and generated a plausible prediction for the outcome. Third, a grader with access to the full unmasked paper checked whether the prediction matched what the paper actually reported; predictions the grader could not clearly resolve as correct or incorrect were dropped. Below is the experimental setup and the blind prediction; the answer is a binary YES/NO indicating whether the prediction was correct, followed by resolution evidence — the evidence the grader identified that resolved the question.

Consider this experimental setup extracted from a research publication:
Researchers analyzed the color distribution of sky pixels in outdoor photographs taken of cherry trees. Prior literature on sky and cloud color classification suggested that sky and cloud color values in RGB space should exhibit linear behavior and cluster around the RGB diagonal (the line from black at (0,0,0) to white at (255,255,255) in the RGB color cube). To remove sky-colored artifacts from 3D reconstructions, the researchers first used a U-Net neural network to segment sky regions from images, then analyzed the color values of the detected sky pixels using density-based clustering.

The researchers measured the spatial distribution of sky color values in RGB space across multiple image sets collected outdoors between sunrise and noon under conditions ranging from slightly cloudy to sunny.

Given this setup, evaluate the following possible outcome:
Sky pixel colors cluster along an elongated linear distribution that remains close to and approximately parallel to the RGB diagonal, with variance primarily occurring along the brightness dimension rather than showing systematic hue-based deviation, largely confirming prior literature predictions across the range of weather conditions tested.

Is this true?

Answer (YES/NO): NO